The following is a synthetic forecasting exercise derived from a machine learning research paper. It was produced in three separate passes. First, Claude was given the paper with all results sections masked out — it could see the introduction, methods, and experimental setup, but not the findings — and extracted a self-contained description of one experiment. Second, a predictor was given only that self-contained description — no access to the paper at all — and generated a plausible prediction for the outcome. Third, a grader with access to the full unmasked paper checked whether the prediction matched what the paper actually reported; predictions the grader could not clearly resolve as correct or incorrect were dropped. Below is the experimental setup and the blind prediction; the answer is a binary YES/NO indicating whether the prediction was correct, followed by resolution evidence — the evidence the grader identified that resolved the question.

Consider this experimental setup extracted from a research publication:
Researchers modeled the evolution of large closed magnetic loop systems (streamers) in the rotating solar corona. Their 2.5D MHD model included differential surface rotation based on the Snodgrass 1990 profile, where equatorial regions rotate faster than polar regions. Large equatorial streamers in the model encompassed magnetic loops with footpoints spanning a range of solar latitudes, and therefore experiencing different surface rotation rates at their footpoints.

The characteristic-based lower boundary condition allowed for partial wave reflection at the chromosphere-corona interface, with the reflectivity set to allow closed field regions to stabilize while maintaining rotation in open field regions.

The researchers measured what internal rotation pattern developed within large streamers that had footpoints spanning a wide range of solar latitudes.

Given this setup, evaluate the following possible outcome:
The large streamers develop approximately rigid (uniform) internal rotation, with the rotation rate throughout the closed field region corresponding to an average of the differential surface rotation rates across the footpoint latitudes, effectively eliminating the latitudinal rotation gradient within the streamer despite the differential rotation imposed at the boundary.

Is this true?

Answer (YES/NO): NO